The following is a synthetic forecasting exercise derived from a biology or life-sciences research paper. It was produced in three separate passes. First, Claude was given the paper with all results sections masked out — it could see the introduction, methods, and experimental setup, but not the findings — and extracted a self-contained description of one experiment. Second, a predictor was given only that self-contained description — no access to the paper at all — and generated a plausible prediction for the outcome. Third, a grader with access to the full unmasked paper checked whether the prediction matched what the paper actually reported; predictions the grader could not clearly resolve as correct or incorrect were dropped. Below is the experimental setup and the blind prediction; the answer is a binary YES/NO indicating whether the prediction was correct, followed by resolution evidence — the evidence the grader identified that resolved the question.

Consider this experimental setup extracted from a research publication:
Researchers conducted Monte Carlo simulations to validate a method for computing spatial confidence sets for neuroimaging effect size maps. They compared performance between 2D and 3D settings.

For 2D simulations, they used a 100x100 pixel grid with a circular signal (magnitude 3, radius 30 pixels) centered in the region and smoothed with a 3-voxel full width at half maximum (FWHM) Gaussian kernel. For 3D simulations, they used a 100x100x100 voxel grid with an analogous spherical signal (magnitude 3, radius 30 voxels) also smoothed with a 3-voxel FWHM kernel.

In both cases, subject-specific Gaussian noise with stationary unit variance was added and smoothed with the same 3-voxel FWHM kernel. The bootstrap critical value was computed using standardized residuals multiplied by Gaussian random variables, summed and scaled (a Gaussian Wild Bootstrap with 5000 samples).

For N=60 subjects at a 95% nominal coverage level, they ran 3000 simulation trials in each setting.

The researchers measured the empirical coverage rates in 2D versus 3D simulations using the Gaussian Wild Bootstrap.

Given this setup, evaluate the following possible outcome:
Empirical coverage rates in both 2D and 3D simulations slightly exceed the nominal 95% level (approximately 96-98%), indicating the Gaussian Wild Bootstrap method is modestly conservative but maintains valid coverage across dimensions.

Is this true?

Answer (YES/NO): NO